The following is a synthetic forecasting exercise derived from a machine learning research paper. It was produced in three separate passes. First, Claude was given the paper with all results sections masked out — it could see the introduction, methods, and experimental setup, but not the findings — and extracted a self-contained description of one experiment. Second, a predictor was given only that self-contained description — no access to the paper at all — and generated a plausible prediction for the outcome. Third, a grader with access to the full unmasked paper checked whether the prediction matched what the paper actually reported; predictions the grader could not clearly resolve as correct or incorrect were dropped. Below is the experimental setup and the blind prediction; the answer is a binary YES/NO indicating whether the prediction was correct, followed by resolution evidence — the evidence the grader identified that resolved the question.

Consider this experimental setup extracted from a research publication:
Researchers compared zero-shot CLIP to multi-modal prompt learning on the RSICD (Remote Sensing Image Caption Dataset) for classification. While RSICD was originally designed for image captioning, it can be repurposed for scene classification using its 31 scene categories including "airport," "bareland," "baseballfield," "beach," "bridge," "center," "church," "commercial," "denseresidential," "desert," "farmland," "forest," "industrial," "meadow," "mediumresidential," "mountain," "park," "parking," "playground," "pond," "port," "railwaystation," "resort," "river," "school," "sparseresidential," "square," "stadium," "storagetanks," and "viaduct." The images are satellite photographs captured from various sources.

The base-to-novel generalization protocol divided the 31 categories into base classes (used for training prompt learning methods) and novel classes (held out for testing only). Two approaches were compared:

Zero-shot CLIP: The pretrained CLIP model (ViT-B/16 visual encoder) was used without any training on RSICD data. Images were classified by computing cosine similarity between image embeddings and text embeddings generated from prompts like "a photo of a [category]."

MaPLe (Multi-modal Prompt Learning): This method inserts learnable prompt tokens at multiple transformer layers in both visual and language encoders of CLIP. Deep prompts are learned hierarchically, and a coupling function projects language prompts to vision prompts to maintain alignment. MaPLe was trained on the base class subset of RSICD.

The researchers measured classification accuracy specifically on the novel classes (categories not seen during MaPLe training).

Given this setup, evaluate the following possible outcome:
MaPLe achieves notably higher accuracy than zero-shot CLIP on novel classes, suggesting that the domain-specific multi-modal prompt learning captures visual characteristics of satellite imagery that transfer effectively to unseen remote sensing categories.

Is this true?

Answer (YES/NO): NO